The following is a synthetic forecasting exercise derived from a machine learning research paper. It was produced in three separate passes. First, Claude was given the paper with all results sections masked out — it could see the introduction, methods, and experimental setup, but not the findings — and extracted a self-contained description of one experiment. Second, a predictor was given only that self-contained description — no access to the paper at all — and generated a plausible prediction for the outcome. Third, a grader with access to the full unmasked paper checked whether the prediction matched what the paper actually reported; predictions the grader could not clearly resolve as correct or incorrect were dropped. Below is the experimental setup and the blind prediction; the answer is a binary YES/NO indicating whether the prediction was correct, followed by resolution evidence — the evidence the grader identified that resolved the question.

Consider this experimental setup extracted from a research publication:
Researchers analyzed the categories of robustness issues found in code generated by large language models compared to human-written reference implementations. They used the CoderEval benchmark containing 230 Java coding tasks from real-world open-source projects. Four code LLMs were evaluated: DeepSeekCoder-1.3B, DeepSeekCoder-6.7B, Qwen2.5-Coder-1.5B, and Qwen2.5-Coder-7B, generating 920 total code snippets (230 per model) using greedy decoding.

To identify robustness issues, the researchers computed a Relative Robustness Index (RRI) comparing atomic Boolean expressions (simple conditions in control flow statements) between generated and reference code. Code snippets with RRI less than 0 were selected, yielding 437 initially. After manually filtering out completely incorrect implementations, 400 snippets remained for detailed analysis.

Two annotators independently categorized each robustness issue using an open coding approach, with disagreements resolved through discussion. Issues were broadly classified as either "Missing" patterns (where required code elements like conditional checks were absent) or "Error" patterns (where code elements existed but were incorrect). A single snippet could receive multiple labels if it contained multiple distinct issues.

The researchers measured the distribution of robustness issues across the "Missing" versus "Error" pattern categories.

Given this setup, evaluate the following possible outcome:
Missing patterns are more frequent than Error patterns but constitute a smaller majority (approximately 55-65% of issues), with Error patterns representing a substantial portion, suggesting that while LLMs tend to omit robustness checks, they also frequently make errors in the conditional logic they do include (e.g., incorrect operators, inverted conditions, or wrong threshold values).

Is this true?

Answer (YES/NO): NO